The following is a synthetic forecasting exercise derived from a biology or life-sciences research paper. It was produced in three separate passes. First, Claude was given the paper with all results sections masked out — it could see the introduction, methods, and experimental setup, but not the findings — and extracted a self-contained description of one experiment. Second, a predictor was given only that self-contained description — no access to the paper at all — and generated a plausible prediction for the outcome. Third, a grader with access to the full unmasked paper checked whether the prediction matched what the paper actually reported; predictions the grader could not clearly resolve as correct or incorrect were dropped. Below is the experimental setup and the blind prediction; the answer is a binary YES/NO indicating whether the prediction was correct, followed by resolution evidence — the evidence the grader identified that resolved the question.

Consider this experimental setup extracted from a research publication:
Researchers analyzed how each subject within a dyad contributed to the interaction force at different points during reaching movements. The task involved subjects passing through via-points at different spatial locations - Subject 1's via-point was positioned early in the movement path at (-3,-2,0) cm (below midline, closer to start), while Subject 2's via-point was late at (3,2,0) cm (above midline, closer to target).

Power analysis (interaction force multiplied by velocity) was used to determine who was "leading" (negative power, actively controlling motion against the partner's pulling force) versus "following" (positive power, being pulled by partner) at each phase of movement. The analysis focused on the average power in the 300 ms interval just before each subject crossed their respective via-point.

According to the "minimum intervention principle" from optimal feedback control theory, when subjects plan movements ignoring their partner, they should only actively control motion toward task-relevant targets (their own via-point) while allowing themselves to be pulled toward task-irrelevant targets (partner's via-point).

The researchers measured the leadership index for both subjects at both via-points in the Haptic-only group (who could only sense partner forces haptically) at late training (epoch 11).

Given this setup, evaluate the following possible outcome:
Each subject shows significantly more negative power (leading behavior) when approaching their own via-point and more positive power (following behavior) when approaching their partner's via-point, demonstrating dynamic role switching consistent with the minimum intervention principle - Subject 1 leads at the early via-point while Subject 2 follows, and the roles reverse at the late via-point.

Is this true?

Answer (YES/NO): NO